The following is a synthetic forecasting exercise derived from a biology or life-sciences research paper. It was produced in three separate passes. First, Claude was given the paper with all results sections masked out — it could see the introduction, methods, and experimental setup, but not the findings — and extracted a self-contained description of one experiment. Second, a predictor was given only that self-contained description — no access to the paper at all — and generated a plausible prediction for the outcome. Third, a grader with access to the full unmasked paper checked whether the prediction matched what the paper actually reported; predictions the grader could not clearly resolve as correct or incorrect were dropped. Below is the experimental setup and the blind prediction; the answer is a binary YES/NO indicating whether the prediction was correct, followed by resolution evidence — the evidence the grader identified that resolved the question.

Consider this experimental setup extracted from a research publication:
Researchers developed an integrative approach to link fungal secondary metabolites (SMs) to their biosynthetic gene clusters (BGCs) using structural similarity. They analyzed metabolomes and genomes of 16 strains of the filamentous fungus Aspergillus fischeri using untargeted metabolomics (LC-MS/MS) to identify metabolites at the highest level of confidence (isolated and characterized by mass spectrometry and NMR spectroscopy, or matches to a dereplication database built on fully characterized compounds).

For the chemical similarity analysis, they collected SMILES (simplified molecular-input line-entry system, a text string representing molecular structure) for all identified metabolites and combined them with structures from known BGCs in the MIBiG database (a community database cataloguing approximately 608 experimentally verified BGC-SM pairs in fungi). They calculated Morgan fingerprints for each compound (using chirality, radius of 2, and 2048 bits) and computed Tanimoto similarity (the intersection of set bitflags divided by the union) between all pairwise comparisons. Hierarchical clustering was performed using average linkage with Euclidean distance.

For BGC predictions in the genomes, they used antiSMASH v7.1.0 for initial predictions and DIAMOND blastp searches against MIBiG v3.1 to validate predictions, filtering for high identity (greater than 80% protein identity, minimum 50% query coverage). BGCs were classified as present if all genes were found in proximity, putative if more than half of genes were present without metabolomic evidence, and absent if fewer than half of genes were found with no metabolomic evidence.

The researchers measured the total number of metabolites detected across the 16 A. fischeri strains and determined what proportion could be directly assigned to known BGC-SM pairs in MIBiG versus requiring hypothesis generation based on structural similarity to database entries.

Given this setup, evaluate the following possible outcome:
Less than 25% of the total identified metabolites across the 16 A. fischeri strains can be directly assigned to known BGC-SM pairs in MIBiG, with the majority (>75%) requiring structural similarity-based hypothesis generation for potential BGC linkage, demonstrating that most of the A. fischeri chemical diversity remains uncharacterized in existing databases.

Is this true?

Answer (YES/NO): NO